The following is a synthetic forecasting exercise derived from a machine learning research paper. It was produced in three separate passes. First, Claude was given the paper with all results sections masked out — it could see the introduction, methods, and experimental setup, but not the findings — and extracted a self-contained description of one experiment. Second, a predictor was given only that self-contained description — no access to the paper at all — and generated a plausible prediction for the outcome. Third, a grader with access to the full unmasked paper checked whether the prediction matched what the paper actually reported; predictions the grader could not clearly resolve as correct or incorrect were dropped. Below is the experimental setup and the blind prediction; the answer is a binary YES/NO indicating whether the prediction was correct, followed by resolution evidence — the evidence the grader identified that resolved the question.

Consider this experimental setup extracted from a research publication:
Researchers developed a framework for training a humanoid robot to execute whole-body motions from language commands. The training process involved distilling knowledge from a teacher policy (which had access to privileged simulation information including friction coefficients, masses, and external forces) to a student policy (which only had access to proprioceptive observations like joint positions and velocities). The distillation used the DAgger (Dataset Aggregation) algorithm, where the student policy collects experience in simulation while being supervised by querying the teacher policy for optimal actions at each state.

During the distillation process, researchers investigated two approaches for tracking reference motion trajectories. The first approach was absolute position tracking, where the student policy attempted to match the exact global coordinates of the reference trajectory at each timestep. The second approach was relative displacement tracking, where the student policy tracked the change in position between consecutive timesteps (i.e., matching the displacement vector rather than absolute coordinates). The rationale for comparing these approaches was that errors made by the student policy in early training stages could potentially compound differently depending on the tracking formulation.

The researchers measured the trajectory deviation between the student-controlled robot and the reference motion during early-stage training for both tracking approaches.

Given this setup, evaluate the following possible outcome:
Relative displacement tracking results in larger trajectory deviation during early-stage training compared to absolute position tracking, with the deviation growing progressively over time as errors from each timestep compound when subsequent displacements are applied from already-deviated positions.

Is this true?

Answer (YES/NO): NO